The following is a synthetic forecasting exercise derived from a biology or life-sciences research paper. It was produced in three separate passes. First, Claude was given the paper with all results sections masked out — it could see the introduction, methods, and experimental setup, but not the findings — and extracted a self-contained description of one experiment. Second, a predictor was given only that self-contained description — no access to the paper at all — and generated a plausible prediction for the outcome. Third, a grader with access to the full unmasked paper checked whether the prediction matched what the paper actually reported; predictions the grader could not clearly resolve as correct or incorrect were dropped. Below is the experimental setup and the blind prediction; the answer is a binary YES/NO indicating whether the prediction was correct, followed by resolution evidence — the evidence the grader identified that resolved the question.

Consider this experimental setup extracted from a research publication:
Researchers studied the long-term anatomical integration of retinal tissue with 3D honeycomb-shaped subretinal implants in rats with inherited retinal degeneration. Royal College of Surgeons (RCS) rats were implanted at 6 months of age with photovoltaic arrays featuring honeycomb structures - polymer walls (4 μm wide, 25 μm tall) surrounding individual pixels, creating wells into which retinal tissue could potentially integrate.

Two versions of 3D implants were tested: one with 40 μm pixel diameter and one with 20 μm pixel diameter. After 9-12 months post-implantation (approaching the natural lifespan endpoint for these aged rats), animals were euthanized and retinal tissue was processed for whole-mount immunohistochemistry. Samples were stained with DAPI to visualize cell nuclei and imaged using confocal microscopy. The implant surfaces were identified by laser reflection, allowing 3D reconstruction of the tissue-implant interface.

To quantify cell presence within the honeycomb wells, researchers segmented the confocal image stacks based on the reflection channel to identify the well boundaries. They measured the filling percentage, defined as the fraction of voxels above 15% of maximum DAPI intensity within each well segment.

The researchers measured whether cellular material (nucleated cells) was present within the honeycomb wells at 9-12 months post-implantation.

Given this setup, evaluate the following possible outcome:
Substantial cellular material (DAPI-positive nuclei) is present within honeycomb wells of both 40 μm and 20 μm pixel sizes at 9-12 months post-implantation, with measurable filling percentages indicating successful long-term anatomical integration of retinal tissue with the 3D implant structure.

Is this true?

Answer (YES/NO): NO